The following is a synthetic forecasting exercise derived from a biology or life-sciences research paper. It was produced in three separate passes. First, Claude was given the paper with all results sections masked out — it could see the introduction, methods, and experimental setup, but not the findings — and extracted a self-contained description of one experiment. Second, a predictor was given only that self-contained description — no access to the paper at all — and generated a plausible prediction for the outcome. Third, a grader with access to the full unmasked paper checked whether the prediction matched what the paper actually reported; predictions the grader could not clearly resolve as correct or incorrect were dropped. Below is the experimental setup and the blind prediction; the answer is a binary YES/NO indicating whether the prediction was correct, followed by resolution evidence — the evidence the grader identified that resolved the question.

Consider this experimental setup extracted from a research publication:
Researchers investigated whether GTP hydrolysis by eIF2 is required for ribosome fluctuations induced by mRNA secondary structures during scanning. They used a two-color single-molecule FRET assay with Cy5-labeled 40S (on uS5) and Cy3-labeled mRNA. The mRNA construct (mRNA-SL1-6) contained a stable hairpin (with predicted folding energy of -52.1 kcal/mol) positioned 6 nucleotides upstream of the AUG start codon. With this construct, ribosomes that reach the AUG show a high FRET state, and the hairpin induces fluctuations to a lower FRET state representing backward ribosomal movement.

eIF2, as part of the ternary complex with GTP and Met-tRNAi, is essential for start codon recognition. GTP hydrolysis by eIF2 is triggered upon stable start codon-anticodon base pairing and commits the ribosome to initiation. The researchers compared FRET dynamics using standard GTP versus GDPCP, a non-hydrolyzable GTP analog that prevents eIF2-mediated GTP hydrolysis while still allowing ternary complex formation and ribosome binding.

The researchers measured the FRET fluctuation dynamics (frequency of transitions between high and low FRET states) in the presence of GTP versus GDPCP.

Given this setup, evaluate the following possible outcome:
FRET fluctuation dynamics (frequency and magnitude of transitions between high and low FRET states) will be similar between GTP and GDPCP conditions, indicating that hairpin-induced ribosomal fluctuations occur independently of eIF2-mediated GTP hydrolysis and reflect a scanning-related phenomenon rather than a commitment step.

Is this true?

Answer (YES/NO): YES